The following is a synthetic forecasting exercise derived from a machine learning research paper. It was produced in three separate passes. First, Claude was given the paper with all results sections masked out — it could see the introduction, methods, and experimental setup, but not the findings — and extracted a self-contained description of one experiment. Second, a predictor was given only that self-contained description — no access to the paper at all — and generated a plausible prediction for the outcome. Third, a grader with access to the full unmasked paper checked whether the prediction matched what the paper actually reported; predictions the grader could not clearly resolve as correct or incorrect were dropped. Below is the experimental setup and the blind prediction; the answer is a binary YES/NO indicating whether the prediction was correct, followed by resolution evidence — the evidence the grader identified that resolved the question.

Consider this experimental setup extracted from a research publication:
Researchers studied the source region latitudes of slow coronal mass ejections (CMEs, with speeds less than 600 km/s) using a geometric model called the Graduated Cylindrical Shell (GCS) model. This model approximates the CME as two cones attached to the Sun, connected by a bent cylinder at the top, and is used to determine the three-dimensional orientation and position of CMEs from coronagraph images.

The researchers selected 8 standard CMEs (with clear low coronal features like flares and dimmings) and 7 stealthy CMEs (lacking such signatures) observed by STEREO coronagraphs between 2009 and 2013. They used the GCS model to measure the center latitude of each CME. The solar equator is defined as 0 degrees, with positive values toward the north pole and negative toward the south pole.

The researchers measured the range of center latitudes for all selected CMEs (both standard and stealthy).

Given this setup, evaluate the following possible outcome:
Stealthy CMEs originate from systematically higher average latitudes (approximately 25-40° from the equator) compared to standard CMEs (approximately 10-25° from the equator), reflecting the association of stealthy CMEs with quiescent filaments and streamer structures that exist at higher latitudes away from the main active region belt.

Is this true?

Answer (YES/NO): NO